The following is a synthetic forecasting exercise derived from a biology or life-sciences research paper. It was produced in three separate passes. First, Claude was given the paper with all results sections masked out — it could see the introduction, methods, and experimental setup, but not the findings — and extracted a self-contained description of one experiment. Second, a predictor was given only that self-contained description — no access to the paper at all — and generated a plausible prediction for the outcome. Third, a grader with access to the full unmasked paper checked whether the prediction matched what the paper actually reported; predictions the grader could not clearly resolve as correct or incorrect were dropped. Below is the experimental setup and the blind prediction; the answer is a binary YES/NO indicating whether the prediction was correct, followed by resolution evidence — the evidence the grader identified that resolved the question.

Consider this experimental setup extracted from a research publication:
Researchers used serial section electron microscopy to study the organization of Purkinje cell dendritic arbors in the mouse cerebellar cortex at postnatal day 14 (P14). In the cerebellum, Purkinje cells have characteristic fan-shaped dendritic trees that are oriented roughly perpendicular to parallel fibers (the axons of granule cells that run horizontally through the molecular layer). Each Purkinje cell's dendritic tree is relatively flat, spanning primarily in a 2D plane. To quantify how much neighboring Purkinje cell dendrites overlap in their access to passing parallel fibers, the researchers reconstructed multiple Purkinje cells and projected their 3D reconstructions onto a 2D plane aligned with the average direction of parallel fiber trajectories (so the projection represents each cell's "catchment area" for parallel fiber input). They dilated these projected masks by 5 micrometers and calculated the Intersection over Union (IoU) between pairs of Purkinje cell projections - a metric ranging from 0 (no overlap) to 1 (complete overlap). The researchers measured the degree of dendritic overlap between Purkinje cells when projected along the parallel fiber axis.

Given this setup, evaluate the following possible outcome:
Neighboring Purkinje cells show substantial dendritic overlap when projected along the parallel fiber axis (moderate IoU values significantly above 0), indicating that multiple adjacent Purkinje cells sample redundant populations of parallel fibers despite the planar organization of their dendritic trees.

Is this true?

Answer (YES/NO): NO